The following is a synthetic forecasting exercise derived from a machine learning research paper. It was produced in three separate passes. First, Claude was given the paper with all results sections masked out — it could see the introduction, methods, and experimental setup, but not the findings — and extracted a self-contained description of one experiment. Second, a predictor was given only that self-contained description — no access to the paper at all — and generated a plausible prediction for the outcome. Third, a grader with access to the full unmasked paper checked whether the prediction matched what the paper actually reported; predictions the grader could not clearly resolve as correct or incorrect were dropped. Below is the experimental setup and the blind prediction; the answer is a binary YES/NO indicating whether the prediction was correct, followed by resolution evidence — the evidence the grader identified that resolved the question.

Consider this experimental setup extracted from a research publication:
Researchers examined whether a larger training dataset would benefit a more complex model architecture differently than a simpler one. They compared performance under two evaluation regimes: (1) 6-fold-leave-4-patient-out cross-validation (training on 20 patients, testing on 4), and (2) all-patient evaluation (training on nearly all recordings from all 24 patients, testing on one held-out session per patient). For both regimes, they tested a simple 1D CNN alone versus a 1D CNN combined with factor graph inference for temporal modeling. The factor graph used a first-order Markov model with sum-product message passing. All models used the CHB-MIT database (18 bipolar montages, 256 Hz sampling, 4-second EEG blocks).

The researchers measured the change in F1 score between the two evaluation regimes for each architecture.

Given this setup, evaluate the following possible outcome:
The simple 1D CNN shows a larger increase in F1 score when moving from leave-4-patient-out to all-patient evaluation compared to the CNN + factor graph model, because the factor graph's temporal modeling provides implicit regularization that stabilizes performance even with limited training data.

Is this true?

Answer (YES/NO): NO